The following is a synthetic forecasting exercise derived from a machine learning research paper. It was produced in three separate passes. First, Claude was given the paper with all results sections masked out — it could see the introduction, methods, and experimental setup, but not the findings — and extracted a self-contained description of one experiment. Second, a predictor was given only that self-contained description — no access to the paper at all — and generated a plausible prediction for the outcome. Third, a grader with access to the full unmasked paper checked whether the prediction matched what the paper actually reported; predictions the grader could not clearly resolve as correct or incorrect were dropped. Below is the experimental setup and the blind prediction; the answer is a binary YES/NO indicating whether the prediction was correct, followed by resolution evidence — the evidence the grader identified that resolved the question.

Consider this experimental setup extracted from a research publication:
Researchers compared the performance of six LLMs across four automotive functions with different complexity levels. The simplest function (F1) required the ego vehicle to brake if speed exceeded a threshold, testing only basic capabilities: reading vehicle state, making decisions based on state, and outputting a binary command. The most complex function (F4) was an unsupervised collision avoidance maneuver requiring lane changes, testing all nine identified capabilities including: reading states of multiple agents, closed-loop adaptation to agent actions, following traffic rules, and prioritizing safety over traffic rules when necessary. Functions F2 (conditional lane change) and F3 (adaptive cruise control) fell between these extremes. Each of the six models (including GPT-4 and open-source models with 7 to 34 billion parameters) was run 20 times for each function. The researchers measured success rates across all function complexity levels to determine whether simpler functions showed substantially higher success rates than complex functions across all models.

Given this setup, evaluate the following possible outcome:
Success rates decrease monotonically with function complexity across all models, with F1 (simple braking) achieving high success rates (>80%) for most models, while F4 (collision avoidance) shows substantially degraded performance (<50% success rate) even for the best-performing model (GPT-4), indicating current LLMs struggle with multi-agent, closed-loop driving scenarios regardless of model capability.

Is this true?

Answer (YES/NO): NO